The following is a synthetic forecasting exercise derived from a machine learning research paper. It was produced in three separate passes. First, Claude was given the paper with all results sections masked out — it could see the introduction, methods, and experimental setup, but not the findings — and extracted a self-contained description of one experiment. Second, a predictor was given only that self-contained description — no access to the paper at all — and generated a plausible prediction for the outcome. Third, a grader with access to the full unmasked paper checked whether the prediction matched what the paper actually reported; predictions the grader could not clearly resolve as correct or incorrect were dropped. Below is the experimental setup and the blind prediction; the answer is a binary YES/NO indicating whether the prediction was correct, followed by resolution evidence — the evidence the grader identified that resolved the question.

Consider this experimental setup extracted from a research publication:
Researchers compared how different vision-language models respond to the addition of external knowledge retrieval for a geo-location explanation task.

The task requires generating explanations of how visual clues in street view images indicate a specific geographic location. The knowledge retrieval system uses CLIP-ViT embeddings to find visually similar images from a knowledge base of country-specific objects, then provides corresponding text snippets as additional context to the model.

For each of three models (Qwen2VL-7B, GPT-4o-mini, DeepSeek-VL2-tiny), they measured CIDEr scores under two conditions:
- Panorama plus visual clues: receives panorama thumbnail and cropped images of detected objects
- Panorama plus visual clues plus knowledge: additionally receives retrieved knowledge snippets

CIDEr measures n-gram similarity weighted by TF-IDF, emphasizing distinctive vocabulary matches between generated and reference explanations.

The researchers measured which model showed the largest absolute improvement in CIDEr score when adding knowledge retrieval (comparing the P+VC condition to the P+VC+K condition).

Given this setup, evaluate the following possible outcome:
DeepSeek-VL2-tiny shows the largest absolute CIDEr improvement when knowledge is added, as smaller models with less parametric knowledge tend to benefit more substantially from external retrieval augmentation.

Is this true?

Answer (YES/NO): YES